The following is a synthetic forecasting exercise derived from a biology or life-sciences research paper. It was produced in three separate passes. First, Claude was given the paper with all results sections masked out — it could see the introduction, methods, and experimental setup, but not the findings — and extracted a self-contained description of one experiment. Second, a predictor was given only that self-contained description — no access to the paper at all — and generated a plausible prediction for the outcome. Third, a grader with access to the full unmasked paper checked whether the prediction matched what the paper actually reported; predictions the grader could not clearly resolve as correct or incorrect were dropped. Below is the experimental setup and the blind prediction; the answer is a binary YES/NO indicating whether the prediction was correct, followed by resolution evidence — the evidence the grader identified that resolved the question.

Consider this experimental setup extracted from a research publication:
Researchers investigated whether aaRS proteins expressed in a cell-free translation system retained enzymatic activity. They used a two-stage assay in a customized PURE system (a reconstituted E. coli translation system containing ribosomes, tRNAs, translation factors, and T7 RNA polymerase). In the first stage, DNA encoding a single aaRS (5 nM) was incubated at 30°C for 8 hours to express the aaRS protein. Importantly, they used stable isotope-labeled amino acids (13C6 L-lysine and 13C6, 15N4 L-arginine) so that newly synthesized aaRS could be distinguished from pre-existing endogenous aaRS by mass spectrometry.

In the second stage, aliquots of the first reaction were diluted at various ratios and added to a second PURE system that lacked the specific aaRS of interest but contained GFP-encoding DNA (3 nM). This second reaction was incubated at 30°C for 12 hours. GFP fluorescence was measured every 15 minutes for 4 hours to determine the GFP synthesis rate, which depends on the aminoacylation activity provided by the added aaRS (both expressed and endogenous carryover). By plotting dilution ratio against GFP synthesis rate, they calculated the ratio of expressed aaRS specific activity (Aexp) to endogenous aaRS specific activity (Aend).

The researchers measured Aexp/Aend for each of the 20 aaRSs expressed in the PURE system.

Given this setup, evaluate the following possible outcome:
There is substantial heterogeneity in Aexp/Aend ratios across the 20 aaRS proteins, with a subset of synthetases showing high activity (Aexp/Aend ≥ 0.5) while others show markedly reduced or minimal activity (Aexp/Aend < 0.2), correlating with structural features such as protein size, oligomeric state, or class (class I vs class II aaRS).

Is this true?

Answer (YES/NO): NO